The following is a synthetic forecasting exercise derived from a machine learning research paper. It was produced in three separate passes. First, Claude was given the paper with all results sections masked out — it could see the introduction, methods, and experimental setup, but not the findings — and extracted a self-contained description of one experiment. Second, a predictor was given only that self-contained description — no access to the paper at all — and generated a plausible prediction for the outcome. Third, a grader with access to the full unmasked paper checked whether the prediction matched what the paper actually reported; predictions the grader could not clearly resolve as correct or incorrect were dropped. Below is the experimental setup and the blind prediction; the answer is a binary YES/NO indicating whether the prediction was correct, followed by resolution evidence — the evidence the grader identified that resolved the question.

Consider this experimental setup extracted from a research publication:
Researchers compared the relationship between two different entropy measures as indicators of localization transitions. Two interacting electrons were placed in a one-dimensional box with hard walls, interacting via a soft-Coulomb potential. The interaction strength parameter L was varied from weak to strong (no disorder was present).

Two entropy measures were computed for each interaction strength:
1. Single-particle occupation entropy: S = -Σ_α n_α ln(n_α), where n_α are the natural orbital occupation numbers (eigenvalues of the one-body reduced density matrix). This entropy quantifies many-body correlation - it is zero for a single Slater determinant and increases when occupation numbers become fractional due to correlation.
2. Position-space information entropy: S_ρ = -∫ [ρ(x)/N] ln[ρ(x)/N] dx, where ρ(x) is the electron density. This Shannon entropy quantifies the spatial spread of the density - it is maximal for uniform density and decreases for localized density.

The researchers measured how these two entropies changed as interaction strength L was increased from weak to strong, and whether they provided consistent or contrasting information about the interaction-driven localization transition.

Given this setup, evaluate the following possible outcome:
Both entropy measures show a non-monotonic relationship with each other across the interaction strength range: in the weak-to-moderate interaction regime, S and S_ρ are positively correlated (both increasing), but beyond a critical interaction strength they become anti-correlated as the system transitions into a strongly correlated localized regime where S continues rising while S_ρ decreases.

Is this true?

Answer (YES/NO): NO